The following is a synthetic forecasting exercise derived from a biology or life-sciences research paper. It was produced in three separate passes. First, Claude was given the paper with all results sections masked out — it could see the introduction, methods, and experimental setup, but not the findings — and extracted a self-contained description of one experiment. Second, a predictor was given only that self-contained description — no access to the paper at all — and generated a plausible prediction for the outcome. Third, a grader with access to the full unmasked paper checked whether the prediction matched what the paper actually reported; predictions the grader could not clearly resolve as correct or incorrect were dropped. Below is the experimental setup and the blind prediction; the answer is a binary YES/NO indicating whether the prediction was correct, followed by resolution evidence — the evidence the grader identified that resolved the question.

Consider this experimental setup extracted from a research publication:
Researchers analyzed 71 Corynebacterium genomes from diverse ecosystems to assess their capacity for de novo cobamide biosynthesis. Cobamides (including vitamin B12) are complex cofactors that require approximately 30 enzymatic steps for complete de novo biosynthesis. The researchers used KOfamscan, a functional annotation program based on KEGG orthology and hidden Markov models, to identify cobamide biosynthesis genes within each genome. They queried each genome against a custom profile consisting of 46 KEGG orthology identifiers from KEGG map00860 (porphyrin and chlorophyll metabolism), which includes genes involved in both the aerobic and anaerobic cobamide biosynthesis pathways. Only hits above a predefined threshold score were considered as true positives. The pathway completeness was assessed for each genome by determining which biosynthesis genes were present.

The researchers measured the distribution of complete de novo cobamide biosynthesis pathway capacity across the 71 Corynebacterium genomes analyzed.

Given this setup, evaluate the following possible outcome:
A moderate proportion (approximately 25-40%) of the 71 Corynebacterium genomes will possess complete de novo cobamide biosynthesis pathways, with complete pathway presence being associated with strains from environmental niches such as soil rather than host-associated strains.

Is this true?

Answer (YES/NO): NO